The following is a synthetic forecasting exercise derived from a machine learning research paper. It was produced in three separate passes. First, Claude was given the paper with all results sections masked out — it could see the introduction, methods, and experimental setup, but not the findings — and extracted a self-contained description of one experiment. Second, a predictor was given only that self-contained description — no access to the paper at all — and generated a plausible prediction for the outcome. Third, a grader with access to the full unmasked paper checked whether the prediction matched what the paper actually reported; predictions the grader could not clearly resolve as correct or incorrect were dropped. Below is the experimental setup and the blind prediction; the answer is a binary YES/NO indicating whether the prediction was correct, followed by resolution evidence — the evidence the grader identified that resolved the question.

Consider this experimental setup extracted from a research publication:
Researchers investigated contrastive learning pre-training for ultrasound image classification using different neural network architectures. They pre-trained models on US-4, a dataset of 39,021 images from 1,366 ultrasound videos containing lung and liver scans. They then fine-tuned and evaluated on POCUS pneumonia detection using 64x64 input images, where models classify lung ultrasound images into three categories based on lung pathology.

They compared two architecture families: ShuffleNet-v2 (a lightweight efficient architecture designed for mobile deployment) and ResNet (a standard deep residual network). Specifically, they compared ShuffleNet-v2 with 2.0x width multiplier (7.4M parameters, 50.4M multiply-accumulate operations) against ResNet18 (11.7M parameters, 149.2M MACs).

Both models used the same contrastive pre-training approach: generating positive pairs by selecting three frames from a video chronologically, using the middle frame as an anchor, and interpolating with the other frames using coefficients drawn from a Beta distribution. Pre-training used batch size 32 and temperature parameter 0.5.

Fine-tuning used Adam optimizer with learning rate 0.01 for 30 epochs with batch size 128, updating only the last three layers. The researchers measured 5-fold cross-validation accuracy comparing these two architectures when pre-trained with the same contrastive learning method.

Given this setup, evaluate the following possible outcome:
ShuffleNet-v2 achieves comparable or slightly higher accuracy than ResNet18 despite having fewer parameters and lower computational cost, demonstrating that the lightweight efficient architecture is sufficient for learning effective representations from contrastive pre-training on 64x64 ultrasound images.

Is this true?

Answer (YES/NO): NO